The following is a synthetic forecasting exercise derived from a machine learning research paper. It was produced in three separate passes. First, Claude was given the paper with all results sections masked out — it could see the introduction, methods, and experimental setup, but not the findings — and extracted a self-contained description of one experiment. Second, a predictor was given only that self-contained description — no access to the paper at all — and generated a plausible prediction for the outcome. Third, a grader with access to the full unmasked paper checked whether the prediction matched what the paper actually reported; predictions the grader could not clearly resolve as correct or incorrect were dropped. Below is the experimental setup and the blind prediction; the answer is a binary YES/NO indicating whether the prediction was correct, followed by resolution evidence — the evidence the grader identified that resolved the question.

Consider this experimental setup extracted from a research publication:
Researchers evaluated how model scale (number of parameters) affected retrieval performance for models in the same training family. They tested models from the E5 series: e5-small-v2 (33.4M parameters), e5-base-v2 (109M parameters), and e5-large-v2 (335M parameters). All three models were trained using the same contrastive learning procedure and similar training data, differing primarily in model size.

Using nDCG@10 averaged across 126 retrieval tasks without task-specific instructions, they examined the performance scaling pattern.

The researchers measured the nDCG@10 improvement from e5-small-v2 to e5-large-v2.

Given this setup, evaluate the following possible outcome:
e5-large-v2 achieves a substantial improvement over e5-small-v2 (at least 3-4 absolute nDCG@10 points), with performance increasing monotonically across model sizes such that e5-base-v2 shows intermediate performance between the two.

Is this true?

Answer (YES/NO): NO